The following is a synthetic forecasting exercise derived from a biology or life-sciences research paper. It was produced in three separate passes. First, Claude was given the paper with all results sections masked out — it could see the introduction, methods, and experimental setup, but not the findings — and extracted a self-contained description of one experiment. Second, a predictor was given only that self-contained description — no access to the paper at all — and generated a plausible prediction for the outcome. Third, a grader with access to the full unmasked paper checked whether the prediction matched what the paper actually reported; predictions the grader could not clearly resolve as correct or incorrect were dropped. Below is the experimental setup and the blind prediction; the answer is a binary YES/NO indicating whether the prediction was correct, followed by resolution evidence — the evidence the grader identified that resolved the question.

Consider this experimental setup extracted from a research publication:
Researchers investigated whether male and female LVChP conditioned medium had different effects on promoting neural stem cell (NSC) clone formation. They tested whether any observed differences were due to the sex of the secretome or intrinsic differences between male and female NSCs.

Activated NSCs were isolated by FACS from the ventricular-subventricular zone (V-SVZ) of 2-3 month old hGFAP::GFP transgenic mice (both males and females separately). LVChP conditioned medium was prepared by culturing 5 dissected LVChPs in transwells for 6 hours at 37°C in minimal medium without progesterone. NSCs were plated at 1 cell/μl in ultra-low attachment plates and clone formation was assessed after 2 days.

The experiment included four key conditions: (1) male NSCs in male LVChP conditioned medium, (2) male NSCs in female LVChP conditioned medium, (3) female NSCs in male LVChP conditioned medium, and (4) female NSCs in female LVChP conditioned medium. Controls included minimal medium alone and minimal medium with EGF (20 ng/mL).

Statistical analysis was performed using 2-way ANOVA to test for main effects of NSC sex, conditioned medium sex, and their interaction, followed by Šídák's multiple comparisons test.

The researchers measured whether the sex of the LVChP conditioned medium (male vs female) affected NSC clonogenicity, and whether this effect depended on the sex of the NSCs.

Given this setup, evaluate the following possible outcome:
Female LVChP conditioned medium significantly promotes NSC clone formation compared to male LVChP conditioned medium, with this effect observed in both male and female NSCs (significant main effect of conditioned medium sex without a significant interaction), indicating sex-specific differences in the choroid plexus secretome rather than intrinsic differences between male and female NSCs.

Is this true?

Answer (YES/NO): NO